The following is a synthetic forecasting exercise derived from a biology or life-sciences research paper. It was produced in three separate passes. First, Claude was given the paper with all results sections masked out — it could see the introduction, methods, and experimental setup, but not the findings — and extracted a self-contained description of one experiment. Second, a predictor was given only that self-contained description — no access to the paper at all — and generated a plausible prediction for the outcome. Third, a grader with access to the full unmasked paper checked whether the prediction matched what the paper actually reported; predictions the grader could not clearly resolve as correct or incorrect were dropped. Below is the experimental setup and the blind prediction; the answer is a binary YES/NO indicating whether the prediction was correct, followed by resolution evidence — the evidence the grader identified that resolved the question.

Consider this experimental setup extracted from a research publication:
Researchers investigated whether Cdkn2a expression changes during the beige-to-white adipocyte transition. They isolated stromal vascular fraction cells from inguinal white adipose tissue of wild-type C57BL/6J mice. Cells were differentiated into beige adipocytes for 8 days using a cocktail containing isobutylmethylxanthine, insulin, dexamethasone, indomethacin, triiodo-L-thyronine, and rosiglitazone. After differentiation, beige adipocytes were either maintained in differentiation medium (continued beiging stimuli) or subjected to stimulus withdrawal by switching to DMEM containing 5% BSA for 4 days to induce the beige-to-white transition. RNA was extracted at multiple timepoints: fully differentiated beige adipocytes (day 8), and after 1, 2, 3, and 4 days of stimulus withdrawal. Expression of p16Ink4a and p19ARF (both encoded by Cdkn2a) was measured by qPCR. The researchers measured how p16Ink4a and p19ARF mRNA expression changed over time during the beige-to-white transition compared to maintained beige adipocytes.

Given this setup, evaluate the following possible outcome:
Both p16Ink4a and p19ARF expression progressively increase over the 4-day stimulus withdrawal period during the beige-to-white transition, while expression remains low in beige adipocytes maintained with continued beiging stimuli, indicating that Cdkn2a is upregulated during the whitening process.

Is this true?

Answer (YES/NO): YES